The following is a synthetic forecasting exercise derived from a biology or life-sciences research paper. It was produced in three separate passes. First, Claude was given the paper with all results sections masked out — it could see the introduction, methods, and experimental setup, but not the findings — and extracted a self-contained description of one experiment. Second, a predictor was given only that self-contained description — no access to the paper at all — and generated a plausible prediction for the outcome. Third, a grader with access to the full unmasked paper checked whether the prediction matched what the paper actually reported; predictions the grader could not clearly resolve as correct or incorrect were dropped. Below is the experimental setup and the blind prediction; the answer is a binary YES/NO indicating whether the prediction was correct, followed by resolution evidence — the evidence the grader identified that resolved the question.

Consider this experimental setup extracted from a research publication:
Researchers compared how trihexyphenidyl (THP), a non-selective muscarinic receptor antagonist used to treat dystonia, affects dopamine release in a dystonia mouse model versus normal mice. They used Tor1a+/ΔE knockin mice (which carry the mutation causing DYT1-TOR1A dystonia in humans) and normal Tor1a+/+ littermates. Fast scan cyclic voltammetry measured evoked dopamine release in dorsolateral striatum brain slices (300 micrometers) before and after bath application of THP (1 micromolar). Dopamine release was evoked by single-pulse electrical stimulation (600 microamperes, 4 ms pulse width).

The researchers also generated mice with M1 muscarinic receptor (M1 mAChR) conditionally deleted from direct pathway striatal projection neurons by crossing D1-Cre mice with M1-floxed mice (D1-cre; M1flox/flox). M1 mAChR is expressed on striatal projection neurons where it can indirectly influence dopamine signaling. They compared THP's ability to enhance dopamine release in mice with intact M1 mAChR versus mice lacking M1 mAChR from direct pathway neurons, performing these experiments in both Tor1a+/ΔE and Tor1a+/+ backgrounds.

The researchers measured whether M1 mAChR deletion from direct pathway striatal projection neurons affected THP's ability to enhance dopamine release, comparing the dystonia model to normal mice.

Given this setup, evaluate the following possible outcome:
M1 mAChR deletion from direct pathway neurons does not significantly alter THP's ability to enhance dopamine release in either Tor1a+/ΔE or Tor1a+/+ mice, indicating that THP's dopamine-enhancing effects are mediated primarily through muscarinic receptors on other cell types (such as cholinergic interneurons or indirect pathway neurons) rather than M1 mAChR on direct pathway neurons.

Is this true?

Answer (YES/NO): NO